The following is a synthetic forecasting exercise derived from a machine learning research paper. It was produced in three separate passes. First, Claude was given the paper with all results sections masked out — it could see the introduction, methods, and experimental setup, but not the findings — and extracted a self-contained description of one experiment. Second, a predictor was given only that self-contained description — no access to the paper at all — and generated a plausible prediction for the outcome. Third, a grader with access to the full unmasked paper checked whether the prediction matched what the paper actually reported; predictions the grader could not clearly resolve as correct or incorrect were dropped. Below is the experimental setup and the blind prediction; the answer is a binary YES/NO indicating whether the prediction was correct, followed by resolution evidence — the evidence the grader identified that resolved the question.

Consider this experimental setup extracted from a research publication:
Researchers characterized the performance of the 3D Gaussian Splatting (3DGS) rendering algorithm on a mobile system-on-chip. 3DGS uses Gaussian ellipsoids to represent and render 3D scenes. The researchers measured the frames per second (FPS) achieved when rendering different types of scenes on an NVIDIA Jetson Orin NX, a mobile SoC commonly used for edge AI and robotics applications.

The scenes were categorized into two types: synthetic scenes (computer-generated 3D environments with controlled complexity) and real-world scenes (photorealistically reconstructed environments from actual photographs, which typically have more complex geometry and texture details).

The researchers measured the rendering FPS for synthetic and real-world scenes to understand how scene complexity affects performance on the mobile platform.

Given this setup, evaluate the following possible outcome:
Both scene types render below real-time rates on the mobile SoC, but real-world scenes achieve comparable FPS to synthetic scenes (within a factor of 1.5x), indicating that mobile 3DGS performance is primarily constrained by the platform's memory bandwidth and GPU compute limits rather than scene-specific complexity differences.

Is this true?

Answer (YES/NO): NO